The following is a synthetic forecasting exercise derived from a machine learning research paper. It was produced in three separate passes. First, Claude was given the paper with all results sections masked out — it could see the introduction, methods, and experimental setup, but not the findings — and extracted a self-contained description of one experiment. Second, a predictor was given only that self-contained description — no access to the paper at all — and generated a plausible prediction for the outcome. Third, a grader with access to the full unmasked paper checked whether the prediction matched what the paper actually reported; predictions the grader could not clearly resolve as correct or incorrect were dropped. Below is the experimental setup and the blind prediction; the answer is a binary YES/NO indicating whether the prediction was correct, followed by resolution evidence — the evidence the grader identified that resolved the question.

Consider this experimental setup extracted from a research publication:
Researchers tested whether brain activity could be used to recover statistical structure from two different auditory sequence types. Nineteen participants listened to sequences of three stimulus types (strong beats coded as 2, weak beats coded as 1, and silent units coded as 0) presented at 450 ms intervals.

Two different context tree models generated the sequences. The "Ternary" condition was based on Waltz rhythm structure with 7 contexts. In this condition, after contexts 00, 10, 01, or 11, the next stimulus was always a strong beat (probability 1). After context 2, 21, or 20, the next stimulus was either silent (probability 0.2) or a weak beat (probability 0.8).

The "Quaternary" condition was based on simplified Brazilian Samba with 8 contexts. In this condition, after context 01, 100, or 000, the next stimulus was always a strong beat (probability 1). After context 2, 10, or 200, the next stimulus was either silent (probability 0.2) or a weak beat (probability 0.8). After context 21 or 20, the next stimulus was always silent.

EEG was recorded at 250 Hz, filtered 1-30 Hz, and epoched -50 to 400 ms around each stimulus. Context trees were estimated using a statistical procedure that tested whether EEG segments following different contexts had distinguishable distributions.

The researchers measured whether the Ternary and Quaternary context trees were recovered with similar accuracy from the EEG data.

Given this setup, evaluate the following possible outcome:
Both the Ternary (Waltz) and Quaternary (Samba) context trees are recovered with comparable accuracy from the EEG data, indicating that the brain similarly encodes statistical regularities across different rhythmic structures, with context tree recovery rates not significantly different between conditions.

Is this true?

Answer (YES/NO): NO